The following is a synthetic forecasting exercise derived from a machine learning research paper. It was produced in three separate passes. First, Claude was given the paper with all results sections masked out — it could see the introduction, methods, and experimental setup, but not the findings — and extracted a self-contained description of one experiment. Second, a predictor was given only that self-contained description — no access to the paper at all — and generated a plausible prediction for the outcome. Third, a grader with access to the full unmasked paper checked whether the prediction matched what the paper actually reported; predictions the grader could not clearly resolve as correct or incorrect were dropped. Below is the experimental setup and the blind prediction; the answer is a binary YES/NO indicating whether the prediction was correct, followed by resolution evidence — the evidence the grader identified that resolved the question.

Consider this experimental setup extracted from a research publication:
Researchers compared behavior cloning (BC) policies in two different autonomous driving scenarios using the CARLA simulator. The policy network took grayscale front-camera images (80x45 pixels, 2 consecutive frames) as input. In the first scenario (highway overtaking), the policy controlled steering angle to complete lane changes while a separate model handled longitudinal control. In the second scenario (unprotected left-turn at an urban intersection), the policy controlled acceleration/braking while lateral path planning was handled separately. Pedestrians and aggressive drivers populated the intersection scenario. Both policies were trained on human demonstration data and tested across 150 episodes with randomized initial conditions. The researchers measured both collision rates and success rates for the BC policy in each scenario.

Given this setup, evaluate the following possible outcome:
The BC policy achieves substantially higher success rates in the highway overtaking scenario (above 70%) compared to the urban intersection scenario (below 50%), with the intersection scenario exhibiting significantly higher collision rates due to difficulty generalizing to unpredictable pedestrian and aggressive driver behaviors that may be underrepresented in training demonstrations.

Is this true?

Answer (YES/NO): NO